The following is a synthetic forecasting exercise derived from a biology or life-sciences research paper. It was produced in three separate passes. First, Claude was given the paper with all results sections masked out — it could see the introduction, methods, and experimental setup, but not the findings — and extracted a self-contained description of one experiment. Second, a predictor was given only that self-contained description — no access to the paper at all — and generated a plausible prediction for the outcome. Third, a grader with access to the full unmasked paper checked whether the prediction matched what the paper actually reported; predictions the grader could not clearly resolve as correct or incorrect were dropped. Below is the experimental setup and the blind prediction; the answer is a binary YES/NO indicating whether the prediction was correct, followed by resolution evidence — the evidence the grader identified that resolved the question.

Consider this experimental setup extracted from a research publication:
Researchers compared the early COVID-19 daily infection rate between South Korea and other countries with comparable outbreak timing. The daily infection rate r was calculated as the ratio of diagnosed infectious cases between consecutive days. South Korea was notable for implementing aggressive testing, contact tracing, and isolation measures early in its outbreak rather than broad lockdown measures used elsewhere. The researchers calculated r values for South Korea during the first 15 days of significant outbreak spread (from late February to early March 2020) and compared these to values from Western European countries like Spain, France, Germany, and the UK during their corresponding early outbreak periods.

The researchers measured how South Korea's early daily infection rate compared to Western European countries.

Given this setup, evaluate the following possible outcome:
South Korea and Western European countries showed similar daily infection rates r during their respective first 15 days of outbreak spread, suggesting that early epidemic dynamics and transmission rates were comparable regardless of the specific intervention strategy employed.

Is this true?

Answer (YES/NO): NO